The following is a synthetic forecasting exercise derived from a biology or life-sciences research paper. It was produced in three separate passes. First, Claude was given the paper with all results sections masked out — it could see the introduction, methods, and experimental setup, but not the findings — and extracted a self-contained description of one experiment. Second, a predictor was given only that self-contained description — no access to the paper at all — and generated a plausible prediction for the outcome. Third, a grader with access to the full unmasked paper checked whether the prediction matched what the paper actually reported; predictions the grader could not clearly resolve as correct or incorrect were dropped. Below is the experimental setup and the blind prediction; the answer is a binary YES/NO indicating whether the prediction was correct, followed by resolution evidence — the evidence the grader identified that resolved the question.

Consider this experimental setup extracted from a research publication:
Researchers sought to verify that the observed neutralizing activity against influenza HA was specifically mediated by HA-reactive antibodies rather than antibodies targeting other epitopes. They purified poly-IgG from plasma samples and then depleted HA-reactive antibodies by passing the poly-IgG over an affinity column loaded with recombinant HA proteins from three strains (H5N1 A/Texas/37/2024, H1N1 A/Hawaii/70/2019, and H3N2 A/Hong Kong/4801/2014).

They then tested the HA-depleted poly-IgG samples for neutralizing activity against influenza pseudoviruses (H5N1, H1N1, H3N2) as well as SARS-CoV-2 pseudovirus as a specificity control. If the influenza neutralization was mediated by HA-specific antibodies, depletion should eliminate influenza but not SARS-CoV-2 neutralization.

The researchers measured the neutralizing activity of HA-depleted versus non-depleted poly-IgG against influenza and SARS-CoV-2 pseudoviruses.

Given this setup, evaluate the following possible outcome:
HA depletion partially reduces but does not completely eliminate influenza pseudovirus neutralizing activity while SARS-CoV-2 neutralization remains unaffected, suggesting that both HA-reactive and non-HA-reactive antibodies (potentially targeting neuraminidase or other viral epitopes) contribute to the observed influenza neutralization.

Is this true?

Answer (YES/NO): NO